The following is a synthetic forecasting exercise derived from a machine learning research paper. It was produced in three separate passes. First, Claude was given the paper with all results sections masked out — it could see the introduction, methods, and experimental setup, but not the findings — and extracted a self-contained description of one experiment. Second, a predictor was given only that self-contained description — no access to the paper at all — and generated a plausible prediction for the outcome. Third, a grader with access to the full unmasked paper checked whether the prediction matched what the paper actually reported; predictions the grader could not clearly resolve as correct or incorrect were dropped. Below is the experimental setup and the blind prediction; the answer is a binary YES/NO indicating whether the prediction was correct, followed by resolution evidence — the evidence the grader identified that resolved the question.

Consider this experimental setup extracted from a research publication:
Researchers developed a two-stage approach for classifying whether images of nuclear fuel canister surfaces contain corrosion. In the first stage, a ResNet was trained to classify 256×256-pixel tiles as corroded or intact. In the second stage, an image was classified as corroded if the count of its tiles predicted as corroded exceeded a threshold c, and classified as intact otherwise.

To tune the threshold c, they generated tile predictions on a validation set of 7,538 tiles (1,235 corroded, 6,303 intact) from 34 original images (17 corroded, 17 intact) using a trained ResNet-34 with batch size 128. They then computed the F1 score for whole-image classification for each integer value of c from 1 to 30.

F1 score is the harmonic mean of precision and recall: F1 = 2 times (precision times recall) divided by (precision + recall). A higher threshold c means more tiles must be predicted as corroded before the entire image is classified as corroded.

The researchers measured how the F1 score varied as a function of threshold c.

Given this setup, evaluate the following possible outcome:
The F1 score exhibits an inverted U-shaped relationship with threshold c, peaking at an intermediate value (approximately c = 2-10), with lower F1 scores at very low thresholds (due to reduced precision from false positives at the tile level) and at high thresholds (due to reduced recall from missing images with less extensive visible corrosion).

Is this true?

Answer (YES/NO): NO